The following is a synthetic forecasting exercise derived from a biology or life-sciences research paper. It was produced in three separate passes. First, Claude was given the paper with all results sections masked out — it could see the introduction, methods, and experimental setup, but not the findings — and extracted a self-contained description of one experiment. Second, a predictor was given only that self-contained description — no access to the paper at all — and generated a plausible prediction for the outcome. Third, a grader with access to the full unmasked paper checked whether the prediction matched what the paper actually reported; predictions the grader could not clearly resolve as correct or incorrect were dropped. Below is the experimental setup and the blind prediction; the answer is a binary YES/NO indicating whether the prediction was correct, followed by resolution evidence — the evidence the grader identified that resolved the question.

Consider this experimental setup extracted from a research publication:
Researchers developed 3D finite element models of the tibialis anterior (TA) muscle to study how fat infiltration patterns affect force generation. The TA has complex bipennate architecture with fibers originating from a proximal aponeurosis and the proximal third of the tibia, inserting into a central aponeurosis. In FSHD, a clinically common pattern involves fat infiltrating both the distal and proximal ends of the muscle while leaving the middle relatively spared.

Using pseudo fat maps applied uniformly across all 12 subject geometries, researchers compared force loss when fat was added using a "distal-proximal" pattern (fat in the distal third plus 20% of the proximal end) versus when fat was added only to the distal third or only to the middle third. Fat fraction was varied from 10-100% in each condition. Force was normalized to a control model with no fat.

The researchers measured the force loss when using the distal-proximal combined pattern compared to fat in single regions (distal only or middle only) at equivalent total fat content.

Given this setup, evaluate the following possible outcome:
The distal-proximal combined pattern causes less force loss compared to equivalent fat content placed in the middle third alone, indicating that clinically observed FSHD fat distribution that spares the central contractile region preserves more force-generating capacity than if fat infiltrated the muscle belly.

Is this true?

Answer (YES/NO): YES